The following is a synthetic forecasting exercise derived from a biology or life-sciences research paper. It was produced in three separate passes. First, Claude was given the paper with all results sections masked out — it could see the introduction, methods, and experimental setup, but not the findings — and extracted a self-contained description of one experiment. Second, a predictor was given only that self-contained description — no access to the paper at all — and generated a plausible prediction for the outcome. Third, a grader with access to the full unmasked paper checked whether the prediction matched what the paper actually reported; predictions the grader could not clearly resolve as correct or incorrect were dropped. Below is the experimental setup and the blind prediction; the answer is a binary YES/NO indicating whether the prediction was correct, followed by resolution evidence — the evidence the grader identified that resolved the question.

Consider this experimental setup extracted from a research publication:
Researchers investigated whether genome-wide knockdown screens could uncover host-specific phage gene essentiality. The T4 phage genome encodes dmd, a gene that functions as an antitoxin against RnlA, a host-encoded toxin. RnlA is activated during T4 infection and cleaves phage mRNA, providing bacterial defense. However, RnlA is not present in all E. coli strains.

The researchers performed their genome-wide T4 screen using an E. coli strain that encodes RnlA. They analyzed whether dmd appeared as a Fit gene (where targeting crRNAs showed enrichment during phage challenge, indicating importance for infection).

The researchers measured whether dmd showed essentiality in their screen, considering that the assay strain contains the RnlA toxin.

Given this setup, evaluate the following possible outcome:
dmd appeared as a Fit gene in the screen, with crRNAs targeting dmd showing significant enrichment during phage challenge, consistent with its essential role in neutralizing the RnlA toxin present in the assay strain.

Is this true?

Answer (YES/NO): YES